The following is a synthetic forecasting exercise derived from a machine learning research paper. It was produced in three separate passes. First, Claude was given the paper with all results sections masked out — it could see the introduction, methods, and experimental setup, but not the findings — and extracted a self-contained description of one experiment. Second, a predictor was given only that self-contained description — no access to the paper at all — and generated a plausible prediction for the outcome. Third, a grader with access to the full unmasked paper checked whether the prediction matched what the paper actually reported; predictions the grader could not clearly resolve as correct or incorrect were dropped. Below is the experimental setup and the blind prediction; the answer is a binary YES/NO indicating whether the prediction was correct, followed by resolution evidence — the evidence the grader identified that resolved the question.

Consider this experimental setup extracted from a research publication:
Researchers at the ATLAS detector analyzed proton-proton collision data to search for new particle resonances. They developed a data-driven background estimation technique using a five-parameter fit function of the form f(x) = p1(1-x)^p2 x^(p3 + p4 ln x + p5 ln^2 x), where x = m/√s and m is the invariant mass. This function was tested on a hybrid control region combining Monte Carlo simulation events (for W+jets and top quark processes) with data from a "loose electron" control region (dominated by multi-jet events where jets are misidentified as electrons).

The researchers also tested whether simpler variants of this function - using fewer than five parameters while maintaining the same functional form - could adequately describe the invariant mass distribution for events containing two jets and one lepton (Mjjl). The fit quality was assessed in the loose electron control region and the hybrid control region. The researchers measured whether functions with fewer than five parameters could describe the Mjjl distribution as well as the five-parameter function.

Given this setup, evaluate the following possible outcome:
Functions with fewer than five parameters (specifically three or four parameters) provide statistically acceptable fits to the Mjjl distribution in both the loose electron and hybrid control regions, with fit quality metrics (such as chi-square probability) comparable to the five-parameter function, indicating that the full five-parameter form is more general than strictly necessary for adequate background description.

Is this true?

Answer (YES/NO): NO